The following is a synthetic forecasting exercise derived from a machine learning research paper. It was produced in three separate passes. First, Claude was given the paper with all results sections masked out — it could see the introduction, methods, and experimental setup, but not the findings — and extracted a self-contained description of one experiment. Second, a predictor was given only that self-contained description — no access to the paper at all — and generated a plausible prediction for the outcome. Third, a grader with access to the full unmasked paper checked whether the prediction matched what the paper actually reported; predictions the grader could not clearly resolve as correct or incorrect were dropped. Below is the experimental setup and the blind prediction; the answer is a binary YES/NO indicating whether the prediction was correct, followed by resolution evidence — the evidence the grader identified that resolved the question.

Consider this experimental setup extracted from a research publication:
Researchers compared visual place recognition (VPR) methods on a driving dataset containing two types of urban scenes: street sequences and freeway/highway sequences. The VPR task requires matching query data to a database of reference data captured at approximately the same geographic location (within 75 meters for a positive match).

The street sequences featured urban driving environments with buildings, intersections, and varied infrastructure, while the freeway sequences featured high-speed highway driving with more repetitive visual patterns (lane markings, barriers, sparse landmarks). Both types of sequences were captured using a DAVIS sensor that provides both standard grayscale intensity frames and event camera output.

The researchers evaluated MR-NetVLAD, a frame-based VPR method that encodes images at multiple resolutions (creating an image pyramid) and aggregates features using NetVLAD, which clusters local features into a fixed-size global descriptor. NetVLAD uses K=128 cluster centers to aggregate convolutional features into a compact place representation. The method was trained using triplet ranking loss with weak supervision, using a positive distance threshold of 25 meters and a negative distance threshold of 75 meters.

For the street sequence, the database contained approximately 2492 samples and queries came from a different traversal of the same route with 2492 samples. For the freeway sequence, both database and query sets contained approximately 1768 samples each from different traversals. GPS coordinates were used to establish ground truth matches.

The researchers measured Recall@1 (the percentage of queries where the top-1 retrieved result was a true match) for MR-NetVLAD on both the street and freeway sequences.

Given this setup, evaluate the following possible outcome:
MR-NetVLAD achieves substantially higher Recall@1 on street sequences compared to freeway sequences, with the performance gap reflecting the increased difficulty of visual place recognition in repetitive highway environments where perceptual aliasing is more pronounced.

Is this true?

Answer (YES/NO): YES